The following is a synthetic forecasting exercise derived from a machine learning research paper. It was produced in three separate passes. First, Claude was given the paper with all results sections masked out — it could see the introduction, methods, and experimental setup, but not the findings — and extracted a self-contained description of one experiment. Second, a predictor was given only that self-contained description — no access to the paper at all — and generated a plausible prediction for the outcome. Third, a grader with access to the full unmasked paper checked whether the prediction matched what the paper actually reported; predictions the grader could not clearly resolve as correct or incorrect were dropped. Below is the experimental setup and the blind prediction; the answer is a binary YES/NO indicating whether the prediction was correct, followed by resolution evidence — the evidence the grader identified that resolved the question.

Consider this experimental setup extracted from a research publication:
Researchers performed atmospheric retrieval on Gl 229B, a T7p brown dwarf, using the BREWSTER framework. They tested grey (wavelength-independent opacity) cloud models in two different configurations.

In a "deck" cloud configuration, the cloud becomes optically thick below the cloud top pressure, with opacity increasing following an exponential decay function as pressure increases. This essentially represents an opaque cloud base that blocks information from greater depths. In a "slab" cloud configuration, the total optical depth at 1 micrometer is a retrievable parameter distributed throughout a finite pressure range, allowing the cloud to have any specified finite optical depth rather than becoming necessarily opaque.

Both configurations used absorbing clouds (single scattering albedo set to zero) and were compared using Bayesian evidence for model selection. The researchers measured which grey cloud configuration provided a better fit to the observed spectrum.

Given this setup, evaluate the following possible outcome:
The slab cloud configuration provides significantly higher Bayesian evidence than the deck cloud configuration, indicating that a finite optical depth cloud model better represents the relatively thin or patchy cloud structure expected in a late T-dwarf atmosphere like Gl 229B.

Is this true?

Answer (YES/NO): NO